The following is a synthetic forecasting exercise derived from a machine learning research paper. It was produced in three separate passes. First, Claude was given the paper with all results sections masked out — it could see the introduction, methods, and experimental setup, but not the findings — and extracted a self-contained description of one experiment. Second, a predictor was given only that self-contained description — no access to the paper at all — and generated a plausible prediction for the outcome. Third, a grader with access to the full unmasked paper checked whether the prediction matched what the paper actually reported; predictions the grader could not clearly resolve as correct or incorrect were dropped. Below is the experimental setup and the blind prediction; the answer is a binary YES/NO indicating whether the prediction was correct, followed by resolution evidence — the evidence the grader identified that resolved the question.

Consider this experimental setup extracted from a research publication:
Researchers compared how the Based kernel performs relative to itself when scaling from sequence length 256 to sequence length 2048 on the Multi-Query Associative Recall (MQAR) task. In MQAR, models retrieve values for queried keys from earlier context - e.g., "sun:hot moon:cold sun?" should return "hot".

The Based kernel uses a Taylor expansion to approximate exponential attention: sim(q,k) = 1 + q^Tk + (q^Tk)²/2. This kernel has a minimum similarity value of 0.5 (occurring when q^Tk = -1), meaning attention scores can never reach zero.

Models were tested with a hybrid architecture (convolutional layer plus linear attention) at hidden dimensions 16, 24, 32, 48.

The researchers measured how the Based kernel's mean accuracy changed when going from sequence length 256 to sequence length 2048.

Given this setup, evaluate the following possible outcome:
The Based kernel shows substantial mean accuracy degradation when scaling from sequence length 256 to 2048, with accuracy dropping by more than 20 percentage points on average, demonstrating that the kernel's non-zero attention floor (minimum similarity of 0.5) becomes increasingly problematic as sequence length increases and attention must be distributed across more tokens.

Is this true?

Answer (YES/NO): NO